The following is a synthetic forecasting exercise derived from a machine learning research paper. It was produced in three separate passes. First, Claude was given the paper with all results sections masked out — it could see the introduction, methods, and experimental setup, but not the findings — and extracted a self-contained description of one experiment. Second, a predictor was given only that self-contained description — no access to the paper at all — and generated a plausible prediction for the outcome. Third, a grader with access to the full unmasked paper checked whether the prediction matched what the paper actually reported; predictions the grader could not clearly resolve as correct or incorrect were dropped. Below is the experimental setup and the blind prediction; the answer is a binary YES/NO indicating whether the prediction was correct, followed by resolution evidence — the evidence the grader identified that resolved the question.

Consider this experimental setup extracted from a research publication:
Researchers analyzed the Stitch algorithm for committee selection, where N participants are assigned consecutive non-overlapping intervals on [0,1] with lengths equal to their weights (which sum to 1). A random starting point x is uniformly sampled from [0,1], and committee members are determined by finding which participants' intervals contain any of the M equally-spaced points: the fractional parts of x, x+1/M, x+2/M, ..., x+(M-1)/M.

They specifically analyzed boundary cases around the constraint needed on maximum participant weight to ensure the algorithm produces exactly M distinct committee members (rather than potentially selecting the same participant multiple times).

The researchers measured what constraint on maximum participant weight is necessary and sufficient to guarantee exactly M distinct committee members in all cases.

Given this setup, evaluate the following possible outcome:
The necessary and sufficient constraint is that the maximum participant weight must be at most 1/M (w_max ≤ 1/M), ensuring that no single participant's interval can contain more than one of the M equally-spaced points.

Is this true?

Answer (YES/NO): NO